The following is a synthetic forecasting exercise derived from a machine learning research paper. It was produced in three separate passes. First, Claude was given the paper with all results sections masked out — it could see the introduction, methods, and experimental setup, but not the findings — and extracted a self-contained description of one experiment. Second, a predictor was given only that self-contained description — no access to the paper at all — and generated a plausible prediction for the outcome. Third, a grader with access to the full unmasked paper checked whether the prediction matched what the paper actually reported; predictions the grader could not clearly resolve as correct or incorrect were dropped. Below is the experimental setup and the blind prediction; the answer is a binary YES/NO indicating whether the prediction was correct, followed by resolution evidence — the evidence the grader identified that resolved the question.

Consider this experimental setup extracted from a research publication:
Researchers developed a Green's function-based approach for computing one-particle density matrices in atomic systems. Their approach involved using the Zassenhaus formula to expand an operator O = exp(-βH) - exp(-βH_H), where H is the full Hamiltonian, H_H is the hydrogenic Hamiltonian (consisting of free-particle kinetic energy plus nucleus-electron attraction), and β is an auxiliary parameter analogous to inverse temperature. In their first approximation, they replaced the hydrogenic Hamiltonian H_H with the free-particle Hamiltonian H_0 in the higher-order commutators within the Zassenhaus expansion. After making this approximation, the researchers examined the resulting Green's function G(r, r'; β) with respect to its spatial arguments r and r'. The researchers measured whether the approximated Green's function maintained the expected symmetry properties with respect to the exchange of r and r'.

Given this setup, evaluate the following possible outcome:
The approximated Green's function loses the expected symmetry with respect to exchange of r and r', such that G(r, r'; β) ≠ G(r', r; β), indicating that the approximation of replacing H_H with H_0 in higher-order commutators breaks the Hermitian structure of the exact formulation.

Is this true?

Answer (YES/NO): YES